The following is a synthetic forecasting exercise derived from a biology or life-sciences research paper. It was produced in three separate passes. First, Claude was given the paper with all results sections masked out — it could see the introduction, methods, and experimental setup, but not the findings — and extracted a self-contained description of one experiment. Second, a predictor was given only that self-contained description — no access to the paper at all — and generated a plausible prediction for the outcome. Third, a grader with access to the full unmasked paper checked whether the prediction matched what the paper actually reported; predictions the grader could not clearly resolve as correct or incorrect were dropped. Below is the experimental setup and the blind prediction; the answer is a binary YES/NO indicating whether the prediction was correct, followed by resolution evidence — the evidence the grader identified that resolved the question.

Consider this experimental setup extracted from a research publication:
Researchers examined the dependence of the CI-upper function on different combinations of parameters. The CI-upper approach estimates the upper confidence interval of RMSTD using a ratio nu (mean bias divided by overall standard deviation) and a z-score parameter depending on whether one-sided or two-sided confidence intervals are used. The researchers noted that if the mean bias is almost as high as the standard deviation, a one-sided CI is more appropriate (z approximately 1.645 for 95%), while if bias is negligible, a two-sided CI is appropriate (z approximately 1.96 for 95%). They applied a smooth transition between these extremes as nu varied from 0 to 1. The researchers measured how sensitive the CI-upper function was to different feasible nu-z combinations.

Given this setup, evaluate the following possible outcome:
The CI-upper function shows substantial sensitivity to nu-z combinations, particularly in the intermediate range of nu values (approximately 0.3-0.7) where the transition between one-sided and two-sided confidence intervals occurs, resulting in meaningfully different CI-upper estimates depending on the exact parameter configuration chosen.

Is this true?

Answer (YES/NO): NO